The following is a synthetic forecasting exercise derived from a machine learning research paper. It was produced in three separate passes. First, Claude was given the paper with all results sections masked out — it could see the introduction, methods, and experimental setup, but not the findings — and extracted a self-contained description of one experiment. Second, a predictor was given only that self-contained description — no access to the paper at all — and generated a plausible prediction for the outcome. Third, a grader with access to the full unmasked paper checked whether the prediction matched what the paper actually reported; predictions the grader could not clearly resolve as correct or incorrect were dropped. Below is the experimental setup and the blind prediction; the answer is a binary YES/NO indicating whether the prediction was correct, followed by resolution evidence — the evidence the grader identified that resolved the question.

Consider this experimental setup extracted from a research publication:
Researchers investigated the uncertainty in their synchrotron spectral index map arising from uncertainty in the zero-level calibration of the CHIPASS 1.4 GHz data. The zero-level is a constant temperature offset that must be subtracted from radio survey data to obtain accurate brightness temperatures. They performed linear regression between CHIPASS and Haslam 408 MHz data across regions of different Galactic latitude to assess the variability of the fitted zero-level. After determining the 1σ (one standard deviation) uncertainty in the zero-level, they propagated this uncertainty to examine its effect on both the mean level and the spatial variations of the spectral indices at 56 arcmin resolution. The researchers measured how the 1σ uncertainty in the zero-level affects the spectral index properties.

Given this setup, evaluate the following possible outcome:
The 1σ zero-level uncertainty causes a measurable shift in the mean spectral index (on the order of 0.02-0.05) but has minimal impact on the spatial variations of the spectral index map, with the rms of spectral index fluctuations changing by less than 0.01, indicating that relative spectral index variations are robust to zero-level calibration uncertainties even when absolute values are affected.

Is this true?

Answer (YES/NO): NO